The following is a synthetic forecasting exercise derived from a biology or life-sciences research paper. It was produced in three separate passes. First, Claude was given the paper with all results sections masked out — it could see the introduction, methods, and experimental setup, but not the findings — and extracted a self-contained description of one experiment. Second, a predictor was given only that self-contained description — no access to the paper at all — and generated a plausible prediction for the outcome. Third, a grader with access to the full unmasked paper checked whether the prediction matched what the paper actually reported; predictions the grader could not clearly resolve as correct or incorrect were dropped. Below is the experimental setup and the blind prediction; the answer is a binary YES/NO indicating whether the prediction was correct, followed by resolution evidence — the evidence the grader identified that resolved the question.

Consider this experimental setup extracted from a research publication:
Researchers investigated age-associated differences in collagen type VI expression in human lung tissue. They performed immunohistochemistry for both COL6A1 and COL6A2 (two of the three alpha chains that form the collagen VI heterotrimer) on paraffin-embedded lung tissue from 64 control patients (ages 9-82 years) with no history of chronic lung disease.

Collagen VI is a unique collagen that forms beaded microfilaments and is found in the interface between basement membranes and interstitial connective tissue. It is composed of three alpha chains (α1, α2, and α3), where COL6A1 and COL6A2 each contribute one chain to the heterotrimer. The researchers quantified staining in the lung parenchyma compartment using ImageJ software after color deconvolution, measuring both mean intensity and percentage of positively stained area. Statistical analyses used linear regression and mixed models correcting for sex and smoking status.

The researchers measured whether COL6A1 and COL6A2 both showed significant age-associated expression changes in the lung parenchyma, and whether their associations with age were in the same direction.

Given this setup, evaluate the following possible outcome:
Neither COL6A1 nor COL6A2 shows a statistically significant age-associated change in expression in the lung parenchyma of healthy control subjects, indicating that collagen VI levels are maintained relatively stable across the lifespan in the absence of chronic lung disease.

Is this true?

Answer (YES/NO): NO